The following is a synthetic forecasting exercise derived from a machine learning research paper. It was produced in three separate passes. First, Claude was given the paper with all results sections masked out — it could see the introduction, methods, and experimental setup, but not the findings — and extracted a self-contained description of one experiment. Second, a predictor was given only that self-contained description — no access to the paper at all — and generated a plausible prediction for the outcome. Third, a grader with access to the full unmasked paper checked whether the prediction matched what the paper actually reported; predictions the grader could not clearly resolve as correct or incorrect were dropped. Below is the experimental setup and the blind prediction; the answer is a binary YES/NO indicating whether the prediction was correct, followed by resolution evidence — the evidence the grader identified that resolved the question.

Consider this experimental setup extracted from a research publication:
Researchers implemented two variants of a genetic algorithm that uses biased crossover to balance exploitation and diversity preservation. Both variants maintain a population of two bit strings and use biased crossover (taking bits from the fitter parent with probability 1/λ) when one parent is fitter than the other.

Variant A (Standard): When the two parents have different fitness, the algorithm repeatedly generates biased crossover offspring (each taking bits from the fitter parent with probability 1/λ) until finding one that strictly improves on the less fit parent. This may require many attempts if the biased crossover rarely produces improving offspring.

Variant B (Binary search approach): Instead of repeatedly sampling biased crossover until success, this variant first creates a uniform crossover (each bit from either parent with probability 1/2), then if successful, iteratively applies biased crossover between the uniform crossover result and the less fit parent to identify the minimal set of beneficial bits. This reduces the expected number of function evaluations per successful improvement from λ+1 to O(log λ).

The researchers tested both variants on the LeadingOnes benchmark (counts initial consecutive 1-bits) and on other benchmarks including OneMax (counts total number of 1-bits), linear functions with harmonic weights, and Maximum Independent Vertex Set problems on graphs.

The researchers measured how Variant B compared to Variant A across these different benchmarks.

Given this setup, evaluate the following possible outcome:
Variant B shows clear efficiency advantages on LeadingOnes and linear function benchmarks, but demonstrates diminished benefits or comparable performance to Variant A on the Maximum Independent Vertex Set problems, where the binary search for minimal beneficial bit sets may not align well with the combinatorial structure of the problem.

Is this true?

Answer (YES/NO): NO